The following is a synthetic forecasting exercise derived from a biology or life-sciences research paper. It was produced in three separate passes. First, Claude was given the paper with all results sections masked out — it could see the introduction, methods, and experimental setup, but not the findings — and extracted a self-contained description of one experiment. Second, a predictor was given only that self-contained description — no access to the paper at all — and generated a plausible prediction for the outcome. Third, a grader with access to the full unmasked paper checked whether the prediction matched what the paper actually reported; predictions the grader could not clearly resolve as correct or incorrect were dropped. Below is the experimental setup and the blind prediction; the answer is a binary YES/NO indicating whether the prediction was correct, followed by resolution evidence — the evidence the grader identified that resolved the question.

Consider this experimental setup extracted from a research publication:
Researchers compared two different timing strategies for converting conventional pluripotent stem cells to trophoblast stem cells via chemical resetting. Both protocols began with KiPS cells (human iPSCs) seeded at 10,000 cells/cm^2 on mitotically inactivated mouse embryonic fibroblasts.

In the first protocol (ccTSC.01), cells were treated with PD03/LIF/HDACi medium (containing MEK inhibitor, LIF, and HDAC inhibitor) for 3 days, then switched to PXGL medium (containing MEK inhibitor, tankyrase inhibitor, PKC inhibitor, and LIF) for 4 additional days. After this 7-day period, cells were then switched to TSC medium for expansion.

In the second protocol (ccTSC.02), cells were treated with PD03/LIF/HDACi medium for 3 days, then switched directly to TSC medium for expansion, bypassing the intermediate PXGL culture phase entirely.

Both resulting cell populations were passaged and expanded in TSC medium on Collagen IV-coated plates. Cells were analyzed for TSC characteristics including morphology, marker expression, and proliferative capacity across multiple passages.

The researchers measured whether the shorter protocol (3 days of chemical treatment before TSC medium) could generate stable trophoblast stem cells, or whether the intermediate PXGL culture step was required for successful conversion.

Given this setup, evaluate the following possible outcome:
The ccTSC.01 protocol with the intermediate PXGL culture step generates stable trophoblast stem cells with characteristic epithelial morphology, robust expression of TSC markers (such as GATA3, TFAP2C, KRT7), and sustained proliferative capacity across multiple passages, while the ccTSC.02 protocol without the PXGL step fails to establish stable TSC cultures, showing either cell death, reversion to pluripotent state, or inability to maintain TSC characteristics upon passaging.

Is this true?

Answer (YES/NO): NO